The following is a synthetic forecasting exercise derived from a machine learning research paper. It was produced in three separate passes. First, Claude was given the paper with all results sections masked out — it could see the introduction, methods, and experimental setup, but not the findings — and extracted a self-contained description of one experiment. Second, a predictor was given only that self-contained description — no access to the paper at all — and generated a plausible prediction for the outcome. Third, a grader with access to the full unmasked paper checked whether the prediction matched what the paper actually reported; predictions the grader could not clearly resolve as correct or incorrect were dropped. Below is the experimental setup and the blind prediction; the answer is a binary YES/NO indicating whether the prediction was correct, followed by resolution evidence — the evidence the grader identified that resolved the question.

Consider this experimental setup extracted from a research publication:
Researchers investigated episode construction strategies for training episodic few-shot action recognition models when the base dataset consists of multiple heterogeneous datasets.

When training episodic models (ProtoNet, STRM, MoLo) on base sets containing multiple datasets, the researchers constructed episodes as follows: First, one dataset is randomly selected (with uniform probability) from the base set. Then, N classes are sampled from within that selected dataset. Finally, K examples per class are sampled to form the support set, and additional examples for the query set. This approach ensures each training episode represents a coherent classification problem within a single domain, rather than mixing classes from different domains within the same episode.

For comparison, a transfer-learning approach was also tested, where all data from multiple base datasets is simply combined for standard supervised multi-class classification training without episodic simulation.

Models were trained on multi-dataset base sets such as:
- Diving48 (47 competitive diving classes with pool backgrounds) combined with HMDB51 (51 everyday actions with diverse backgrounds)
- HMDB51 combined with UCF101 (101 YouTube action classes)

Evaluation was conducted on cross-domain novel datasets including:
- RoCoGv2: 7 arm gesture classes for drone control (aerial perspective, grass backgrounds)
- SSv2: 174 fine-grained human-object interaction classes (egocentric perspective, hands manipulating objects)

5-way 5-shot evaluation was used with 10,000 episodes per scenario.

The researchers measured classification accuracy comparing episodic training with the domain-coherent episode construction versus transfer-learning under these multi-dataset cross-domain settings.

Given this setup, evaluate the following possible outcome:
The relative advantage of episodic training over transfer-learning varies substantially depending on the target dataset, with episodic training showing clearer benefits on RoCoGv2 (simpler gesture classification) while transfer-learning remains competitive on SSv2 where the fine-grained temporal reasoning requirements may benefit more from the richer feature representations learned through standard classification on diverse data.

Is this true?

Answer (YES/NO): NO